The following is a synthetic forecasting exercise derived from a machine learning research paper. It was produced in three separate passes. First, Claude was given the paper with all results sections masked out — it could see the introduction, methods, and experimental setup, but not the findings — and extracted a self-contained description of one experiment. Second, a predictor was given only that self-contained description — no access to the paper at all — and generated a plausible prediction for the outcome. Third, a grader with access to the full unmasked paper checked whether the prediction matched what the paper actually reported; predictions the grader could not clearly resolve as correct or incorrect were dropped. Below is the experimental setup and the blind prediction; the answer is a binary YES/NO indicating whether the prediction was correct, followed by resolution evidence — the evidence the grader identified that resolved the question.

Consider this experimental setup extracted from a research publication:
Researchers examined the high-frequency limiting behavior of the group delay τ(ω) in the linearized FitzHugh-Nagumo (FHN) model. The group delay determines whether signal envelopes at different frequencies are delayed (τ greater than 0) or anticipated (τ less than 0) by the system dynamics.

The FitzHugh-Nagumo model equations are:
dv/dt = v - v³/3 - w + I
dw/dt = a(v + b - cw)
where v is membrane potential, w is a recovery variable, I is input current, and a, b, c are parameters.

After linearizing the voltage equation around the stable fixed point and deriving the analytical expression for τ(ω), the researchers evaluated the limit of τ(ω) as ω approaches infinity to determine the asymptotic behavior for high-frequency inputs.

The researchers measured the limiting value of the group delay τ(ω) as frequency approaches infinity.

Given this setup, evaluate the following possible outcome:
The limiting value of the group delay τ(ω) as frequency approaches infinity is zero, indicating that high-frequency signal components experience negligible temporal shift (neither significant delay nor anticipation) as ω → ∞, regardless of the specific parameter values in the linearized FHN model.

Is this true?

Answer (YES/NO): YES